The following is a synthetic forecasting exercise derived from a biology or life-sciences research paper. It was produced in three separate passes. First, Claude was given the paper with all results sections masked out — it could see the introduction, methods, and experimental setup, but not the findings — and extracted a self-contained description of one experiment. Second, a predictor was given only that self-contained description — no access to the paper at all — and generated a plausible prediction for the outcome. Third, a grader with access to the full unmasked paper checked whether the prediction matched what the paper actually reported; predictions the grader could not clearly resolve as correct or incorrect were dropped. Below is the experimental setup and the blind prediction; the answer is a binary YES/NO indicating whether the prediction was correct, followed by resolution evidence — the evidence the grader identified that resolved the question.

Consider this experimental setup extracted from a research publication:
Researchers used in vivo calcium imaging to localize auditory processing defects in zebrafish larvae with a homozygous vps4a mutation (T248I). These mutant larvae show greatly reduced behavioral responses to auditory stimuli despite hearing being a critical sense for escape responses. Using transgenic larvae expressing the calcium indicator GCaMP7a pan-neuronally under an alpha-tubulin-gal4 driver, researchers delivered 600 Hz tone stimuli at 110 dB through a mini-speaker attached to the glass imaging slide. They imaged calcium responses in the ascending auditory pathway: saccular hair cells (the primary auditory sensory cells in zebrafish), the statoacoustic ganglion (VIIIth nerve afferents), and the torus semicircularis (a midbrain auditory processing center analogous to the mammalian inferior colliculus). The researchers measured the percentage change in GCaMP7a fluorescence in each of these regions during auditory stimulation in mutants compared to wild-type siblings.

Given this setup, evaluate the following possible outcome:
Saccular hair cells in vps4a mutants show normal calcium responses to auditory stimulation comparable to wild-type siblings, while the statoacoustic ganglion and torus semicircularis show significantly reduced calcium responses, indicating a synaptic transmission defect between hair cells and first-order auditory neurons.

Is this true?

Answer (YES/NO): NO